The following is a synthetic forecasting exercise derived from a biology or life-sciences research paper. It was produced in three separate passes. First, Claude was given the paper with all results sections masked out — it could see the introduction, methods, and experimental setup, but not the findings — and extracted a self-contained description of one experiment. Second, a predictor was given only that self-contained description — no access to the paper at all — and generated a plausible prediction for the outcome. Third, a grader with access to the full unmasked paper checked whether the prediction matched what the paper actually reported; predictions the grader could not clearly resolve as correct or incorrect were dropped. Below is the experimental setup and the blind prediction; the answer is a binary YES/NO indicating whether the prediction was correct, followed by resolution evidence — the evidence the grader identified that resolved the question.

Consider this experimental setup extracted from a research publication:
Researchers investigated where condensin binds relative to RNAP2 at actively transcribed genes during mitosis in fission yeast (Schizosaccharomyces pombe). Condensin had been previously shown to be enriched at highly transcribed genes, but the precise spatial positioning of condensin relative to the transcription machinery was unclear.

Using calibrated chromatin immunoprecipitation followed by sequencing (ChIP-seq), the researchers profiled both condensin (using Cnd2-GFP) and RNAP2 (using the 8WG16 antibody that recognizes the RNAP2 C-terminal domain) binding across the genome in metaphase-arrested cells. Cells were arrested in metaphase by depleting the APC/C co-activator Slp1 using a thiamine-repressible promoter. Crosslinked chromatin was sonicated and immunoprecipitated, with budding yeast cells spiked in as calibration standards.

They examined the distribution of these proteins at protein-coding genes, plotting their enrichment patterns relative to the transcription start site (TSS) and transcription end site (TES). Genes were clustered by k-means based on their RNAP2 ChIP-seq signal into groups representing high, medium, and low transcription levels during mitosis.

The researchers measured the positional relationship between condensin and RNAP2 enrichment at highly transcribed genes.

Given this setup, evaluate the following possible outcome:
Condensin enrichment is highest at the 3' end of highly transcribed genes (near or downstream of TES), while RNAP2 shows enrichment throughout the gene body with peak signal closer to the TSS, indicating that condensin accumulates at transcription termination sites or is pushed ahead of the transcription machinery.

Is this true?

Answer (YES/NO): NO